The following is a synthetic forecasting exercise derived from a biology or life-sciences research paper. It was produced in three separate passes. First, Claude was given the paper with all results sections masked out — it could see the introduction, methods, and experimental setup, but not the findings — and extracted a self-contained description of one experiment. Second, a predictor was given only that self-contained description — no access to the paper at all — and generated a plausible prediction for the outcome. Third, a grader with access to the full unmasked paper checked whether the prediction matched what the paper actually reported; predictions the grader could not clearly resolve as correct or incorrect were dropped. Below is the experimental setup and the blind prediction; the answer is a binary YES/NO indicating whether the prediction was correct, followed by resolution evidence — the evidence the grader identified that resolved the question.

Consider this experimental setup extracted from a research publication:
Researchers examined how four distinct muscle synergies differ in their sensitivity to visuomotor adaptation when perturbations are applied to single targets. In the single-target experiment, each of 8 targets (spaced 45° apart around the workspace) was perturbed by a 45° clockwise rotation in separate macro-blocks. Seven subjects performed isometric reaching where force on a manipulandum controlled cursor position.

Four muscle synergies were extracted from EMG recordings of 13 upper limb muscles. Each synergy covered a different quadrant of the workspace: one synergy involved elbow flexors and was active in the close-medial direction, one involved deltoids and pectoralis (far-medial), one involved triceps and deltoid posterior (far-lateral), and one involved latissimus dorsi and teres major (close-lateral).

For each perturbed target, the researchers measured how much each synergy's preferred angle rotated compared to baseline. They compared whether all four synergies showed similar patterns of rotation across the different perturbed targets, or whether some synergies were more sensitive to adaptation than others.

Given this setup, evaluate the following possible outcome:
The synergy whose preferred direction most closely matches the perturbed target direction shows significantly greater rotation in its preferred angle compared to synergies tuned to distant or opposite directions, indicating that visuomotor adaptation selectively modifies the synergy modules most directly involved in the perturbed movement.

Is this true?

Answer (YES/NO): NO